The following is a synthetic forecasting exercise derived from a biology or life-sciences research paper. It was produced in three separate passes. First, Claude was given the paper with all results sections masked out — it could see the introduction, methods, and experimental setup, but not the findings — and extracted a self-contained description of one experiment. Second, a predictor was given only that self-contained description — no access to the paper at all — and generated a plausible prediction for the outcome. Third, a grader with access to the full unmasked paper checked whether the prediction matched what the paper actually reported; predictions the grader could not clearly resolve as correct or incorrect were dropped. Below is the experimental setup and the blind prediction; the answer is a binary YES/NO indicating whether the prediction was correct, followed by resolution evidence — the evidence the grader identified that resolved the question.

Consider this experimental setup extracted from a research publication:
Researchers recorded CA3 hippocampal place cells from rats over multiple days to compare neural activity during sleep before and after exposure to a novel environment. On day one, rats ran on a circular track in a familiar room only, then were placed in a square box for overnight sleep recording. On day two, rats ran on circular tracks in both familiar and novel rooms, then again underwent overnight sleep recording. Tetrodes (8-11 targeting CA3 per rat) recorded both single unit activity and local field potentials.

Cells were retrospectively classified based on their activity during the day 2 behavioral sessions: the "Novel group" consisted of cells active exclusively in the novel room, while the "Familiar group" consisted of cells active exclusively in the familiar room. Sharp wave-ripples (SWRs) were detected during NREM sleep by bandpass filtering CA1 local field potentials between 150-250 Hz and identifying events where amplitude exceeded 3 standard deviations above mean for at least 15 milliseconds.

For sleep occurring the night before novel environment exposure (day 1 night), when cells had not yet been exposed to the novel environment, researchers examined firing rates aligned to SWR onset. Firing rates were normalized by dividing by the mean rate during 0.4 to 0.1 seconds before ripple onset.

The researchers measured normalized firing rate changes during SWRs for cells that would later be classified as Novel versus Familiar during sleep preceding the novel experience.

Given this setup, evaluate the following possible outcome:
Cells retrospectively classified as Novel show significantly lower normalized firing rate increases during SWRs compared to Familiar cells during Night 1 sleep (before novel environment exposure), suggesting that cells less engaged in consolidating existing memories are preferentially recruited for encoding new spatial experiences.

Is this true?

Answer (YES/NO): NO